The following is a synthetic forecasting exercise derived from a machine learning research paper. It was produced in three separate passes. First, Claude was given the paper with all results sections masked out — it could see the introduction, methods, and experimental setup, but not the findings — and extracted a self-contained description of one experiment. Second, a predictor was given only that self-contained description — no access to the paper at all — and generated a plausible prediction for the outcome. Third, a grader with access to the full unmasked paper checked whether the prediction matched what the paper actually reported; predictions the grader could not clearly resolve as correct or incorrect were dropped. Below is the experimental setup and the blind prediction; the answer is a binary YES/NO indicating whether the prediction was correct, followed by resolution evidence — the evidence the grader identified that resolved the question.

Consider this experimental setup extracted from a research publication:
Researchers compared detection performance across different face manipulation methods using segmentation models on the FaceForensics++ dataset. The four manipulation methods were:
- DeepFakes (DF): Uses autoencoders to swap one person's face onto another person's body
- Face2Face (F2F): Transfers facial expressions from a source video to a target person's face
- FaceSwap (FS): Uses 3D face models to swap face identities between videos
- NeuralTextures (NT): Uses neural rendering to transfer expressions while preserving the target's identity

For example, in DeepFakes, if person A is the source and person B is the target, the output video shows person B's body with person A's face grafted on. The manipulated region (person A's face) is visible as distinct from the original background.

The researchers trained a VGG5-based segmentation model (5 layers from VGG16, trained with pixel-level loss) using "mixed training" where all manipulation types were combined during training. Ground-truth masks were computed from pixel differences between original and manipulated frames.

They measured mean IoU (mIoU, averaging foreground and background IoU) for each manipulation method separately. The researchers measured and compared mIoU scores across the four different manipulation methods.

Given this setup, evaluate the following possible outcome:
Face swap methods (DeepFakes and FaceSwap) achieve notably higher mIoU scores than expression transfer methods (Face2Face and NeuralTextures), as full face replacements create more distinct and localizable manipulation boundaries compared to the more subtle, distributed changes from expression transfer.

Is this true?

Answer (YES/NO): NO